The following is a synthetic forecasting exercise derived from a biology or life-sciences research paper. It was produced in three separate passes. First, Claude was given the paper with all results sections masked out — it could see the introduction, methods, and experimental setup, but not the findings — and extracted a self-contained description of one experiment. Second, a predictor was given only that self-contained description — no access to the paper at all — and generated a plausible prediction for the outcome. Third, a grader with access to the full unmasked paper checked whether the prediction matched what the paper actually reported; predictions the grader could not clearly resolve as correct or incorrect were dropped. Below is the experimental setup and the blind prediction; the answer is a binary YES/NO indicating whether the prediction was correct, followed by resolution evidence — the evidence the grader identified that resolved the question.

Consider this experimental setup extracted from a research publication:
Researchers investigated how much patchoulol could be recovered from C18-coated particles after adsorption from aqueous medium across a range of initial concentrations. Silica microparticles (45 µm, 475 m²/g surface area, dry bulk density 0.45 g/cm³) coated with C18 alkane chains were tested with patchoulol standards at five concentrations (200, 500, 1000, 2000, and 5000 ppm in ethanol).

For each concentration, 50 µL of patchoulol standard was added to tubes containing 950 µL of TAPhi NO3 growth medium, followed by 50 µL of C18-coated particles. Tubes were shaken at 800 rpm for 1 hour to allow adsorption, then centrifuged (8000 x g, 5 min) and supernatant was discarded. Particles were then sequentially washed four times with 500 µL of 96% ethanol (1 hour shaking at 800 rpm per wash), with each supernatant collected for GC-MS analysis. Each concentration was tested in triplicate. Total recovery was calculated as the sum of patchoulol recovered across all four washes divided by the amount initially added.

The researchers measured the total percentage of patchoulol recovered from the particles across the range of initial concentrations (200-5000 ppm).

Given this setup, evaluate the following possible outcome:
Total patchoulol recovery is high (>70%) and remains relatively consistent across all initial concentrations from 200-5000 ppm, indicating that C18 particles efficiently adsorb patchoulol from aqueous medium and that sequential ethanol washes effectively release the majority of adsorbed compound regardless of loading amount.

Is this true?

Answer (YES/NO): YES